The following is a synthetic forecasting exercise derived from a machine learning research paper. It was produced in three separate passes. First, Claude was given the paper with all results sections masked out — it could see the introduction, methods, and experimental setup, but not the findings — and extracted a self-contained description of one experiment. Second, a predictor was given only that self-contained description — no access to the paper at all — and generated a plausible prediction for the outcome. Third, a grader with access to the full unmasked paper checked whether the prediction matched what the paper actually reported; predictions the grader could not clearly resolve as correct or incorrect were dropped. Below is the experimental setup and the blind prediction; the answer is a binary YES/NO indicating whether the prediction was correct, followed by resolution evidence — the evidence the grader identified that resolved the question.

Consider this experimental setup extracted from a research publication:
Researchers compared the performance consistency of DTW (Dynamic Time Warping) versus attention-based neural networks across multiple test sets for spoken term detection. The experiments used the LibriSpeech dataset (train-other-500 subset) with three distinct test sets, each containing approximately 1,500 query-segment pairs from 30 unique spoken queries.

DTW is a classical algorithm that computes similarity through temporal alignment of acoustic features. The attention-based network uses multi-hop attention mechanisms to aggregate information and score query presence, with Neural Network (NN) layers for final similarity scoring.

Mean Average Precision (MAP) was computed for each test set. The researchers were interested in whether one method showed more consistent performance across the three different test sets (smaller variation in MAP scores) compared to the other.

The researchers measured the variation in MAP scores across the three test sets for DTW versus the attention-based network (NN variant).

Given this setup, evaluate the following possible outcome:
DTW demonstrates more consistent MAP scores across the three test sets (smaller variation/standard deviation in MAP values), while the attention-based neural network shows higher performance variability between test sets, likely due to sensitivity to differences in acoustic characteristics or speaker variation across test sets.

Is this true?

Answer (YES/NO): YES